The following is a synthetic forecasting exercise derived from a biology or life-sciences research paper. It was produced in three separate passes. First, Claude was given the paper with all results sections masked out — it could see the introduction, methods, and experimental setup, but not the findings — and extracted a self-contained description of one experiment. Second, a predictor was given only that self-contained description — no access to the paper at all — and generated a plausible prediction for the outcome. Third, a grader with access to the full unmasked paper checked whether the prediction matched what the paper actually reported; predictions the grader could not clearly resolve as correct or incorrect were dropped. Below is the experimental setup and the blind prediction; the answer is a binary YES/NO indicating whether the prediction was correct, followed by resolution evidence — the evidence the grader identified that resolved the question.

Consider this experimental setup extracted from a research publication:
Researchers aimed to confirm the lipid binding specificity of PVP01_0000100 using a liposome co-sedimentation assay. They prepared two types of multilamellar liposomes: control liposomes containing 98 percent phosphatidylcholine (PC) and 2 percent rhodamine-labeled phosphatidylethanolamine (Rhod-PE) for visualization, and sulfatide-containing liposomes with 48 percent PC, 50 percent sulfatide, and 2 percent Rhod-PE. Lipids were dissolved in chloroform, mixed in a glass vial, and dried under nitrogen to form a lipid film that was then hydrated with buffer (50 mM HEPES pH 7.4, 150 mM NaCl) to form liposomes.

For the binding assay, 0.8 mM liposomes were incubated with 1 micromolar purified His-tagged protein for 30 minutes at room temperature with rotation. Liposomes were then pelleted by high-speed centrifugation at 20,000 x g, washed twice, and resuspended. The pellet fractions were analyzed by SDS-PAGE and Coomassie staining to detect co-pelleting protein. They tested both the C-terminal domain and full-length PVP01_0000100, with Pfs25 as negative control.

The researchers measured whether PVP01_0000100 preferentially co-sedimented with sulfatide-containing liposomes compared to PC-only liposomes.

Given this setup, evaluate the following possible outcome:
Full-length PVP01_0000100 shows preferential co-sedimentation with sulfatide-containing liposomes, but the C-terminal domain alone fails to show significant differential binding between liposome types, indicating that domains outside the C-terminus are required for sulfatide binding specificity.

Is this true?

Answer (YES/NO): NO